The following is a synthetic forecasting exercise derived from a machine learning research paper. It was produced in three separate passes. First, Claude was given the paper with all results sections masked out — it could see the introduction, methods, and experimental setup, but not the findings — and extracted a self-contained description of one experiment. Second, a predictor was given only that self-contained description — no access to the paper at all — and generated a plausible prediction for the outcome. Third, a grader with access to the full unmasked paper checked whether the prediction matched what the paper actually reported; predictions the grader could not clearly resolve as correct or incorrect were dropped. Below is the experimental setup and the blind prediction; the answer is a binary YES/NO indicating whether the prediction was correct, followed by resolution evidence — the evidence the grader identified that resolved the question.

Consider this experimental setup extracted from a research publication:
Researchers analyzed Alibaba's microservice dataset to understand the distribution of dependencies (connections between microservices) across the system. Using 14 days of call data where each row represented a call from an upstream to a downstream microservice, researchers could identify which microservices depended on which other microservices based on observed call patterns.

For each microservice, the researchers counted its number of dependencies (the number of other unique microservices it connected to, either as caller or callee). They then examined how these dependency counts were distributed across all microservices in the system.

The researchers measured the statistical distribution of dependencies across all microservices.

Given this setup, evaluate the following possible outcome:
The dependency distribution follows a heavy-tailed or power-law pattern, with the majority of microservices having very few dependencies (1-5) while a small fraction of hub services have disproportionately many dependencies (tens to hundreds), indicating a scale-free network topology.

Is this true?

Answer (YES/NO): YES